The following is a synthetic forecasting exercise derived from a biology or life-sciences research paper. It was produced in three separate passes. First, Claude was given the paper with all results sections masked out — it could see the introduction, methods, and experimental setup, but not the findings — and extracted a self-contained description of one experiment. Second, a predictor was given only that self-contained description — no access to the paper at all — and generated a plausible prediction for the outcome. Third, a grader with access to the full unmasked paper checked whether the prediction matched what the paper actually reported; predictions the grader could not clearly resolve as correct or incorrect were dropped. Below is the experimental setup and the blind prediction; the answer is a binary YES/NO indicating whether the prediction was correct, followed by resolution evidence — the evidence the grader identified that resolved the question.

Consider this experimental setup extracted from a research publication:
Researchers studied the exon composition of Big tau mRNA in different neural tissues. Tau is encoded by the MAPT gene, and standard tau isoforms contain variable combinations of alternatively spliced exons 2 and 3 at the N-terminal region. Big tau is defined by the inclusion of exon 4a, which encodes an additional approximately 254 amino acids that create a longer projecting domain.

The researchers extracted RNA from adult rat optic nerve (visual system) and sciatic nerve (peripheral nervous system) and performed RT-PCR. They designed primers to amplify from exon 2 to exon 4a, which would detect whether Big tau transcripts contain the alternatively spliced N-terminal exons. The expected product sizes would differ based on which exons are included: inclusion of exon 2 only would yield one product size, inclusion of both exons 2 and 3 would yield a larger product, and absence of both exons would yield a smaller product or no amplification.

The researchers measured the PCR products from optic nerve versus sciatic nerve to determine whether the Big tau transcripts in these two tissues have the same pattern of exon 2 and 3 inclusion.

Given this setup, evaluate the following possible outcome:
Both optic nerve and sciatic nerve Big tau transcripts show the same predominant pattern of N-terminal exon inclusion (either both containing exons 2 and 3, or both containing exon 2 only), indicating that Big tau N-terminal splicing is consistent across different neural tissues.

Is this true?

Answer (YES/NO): NO